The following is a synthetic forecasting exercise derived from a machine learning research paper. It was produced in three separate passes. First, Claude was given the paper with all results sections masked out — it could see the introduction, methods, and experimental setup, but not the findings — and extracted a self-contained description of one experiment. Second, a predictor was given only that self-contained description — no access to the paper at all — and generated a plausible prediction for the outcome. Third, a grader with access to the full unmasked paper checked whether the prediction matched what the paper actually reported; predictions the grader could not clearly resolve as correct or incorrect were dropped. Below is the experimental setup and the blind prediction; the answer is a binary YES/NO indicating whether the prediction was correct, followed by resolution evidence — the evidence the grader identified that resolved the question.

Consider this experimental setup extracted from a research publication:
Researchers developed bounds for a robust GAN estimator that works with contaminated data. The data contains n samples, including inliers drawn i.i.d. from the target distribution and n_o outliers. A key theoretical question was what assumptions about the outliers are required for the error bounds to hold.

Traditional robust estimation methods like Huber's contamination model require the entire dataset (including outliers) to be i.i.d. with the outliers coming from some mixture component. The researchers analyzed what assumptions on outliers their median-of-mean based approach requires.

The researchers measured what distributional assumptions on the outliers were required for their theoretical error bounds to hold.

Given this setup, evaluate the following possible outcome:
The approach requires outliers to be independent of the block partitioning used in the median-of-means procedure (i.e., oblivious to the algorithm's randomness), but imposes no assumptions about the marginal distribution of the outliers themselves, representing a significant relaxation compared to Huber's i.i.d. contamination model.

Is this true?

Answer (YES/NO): NO